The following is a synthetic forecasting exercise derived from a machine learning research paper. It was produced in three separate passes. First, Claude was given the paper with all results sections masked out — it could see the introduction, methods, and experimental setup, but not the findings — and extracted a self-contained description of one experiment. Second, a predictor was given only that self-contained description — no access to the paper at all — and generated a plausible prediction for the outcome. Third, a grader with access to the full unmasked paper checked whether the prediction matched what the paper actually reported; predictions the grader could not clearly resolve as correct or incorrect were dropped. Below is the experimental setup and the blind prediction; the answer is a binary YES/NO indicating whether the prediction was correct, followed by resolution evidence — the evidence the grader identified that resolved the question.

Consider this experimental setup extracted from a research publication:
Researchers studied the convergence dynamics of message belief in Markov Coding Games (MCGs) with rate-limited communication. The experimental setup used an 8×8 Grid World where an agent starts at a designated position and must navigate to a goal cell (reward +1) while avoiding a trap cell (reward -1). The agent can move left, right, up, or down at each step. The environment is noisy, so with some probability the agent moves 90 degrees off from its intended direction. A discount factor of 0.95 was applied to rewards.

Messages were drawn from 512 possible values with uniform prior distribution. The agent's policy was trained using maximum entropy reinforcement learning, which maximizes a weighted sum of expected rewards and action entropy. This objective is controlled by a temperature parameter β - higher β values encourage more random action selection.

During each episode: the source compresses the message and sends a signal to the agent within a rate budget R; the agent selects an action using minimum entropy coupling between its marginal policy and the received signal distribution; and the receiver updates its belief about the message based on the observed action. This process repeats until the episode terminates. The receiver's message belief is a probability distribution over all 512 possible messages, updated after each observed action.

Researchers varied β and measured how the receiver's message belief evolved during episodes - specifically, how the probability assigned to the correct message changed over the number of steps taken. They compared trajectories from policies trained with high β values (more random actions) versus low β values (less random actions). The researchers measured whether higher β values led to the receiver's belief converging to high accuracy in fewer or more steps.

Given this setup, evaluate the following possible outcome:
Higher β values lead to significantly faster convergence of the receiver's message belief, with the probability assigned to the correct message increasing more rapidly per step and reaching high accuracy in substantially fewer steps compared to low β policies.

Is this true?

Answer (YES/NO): YES